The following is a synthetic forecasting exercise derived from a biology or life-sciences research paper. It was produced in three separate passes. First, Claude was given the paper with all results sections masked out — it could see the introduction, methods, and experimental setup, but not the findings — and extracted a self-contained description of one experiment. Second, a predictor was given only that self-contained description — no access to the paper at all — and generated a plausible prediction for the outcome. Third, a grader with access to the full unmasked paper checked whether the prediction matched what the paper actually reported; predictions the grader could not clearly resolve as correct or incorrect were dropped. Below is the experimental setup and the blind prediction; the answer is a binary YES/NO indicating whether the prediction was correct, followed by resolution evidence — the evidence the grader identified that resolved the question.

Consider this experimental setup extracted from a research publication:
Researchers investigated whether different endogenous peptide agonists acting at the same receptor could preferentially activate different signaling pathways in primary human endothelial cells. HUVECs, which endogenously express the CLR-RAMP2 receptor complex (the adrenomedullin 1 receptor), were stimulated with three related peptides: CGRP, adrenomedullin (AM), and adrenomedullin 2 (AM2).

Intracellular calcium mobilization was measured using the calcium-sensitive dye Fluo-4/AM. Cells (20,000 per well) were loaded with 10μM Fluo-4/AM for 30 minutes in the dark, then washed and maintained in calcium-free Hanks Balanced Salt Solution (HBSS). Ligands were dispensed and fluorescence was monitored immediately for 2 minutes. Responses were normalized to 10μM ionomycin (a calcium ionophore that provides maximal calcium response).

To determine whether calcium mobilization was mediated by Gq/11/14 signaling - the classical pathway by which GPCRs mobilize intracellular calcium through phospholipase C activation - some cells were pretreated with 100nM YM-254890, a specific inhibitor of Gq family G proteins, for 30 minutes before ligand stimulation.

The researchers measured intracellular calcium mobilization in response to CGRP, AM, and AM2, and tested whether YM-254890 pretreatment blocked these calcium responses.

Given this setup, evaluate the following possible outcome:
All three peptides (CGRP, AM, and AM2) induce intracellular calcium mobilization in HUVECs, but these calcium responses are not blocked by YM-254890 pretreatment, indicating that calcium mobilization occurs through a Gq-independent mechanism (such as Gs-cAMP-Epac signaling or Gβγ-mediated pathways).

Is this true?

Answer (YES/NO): NO